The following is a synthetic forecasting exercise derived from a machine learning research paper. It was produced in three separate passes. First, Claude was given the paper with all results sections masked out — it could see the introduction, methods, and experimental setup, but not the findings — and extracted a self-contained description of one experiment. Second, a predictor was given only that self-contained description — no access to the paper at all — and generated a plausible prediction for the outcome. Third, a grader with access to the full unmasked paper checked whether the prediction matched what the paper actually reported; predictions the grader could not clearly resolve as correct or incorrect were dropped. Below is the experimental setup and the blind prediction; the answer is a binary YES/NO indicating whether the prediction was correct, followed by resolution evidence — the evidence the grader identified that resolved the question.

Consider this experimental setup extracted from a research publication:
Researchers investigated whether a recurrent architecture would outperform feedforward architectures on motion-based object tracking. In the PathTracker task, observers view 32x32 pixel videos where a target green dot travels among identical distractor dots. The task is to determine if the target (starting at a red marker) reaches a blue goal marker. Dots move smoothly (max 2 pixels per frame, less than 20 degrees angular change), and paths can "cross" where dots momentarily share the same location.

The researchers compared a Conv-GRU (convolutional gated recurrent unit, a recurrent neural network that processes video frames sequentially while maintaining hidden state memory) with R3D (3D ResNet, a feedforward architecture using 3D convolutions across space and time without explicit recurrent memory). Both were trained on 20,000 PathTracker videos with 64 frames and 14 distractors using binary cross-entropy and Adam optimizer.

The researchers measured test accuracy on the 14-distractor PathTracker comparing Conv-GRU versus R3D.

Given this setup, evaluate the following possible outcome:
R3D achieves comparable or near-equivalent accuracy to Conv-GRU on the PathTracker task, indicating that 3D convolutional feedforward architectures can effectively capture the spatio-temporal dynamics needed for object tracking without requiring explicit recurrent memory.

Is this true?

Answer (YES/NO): NO